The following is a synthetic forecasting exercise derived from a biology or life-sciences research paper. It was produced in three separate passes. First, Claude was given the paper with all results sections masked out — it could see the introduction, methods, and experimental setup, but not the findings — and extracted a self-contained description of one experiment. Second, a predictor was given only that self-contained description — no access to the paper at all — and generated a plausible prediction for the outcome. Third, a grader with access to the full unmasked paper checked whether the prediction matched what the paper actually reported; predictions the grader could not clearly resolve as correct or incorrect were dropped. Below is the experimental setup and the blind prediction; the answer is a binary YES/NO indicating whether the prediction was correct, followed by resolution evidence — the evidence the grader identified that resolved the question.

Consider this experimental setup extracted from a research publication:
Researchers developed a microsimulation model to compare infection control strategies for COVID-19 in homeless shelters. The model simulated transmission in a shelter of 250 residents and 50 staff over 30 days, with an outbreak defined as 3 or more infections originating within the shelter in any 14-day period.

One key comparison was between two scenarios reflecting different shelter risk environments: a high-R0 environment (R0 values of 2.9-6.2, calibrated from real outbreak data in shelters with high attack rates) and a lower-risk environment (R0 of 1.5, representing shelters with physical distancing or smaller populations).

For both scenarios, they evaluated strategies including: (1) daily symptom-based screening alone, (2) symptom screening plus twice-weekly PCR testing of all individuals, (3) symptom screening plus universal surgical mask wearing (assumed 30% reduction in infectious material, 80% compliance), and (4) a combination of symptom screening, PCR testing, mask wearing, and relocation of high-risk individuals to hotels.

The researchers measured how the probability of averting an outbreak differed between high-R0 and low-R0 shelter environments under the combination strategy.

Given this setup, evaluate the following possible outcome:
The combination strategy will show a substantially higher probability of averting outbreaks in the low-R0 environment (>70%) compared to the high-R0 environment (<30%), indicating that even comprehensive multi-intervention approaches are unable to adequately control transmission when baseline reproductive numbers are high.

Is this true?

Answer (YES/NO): NO